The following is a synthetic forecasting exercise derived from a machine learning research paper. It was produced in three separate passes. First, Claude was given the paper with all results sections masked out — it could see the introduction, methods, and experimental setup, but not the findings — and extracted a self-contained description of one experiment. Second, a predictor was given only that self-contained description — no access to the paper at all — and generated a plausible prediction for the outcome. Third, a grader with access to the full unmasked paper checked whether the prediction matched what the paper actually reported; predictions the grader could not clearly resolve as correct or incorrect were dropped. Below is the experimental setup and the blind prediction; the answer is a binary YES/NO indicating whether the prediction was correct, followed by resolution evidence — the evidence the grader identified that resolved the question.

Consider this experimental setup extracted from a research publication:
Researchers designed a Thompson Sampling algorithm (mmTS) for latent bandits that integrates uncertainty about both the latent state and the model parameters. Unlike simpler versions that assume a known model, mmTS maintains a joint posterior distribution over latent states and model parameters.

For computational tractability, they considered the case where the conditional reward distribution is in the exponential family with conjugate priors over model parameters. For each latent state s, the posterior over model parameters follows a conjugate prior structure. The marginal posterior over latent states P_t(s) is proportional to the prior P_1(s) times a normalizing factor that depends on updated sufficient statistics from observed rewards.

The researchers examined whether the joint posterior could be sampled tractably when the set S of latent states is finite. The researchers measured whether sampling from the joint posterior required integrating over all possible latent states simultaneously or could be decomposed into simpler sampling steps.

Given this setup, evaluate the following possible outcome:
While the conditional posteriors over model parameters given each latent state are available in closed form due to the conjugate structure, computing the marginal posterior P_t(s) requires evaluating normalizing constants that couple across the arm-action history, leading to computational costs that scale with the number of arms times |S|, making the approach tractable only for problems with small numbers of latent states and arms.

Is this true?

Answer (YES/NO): NO